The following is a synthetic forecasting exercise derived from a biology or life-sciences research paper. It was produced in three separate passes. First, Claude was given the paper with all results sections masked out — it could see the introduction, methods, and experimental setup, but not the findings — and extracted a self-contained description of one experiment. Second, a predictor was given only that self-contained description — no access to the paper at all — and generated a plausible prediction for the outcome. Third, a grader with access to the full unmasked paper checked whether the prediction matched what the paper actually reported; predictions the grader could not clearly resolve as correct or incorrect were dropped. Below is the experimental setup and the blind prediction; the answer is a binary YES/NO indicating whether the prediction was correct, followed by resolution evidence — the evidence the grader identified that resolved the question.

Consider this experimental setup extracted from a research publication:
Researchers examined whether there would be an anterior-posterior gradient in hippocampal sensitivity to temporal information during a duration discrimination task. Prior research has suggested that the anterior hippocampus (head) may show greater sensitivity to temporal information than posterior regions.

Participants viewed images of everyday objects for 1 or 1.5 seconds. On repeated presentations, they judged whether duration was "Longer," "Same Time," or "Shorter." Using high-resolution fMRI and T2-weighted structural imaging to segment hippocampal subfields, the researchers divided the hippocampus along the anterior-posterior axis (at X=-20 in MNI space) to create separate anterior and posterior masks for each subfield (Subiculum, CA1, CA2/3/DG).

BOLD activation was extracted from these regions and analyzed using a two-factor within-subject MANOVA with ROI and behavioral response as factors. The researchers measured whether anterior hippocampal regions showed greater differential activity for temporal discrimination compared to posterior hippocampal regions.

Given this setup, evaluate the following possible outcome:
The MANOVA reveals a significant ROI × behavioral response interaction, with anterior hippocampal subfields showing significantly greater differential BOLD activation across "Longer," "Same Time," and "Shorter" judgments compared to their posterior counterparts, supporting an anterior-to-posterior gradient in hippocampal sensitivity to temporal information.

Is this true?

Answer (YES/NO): NO